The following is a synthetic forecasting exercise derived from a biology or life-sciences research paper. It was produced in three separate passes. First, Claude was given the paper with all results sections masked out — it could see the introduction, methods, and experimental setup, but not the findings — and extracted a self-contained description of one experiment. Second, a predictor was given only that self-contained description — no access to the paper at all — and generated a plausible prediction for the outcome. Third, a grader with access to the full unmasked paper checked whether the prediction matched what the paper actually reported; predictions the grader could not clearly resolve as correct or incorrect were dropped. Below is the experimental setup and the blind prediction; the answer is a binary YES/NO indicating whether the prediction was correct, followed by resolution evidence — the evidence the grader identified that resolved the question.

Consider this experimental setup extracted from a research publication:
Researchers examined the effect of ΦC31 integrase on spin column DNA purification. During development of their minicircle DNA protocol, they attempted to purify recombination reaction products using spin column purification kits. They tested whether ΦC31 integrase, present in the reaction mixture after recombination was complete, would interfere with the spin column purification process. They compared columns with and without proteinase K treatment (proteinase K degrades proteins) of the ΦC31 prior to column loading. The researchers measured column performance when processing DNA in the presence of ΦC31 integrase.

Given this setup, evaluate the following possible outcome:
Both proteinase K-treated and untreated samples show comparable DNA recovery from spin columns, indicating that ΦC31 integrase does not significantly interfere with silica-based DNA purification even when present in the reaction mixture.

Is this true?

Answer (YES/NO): NO